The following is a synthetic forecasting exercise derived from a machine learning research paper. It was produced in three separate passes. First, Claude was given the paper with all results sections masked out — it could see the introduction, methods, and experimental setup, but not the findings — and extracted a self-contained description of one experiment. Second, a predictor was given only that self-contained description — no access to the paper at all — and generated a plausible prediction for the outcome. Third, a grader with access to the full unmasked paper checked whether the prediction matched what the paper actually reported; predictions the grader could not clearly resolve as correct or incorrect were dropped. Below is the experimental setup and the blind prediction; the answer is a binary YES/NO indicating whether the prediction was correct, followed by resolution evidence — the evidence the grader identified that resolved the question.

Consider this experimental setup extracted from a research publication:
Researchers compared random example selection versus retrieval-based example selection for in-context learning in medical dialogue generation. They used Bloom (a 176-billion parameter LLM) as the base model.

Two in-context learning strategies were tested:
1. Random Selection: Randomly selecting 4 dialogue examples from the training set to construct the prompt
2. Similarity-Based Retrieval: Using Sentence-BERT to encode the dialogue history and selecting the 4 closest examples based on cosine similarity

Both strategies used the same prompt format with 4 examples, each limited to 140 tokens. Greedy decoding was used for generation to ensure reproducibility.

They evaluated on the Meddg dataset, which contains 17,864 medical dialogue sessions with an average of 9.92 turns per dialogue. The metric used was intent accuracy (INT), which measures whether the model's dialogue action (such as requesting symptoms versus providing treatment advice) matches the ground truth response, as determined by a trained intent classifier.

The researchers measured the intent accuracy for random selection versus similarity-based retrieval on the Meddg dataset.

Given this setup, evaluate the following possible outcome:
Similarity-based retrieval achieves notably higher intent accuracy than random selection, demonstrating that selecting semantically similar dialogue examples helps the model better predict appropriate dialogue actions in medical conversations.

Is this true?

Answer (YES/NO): YES